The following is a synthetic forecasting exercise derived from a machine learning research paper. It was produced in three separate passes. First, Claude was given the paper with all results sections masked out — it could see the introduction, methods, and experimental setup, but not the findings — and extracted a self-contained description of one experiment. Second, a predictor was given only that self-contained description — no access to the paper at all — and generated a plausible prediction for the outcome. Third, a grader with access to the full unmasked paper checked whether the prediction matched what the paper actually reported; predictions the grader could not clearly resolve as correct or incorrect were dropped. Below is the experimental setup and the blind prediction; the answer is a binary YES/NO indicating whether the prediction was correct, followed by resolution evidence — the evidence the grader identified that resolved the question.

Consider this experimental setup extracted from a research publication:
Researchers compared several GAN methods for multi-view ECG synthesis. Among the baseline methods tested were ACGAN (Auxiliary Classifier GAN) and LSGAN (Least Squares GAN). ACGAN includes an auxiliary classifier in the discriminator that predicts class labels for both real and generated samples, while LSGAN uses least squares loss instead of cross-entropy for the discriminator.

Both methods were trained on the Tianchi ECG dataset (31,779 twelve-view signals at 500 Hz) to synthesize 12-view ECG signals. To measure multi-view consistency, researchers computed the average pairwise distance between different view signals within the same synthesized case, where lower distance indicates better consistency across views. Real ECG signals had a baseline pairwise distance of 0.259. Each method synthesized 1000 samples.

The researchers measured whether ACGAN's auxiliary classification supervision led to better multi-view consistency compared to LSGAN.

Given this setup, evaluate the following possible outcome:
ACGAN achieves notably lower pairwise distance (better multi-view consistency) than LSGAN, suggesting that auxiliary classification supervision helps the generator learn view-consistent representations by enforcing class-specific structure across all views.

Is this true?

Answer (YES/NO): NO